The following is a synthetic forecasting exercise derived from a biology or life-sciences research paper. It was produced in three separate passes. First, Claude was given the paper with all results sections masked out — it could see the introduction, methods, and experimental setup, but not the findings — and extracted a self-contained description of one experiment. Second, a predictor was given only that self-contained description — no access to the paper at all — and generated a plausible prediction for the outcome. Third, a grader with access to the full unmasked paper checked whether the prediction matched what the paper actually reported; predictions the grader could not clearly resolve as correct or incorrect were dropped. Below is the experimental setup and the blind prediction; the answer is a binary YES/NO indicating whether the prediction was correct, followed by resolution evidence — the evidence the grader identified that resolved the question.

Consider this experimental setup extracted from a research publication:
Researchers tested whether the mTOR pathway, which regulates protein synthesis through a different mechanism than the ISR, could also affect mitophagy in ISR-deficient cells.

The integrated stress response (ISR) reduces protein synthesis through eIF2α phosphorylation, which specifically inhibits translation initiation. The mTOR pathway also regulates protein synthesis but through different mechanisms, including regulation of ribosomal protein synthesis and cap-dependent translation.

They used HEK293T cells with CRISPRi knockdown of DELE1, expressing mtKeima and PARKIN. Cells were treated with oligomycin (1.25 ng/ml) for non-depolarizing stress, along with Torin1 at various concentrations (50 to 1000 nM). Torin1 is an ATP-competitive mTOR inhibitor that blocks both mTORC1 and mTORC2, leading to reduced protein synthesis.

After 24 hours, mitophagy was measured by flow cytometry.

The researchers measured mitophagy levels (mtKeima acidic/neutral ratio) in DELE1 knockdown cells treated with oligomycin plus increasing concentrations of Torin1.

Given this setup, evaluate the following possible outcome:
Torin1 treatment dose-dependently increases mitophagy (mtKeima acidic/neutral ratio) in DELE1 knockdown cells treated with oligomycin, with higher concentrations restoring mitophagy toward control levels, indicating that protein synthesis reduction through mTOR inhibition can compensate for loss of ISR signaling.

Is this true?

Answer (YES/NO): NO